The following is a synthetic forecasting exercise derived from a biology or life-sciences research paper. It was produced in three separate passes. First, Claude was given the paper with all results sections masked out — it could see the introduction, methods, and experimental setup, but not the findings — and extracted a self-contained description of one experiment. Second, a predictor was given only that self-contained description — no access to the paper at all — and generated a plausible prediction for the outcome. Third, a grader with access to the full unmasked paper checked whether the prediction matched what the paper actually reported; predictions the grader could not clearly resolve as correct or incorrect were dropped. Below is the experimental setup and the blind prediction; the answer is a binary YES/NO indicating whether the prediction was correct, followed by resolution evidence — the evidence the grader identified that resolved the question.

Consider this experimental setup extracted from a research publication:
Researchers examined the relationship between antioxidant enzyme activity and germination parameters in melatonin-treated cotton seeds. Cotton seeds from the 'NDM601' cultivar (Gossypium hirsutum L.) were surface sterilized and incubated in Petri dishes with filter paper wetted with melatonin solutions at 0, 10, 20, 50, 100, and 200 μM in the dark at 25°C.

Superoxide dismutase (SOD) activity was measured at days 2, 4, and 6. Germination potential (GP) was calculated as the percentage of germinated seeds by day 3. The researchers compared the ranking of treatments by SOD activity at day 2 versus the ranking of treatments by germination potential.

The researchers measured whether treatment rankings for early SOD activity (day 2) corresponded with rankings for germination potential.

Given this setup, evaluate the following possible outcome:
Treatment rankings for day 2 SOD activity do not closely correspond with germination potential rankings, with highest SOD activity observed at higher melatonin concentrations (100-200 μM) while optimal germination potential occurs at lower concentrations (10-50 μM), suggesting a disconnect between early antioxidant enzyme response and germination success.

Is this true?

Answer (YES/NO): NO